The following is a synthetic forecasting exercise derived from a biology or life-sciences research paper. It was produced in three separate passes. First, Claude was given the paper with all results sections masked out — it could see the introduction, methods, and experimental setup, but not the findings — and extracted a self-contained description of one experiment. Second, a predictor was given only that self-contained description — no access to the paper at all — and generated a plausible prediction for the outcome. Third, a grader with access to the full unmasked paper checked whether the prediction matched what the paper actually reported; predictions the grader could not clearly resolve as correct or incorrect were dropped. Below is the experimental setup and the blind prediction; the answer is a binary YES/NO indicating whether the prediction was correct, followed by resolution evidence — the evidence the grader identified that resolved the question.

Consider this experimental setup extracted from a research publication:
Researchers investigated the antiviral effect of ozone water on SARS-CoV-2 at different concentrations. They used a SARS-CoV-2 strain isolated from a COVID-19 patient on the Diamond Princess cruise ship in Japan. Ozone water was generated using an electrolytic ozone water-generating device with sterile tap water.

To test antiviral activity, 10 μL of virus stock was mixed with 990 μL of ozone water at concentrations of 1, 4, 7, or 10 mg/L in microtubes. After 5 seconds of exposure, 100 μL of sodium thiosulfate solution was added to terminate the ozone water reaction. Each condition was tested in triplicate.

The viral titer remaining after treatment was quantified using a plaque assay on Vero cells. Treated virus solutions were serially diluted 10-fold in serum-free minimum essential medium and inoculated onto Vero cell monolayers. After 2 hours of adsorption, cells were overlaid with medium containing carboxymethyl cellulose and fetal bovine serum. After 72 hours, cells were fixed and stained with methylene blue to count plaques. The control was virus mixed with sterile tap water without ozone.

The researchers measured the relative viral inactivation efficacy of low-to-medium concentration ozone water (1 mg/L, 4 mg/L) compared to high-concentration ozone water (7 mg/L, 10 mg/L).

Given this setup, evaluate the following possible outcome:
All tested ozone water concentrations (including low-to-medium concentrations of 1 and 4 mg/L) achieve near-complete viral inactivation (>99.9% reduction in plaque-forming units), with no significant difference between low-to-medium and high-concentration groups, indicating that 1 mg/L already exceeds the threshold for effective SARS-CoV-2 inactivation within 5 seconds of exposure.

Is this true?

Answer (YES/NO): NO